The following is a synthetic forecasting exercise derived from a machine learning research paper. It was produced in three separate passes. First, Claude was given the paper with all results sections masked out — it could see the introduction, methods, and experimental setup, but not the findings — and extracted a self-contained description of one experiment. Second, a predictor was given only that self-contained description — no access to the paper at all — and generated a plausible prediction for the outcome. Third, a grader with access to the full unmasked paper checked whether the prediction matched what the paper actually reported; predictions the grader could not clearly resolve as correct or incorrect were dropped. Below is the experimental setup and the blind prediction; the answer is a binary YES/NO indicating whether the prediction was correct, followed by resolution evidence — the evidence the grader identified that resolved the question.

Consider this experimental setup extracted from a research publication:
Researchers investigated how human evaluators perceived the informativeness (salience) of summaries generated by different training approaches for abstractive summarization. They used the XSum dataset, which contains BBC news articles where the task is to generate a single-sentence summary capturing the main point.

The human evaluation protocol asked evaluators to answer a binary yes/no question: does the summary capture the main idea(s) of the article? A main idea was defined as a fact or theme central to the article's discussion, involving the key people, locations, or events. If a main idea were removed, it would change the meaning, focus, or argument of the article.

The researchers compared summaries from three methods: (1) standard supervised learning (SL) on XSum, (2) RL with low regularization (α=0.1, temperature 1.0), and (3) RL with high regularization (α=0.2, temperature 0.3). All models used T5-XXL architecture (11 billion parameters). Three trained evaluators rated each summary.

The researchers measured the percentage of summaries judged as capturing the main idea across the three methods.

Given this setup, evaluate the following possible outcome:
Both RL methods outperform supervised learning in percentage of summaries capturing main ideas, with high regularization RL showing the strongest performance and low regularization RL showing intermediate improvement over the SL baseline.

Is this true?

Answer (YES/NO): NO